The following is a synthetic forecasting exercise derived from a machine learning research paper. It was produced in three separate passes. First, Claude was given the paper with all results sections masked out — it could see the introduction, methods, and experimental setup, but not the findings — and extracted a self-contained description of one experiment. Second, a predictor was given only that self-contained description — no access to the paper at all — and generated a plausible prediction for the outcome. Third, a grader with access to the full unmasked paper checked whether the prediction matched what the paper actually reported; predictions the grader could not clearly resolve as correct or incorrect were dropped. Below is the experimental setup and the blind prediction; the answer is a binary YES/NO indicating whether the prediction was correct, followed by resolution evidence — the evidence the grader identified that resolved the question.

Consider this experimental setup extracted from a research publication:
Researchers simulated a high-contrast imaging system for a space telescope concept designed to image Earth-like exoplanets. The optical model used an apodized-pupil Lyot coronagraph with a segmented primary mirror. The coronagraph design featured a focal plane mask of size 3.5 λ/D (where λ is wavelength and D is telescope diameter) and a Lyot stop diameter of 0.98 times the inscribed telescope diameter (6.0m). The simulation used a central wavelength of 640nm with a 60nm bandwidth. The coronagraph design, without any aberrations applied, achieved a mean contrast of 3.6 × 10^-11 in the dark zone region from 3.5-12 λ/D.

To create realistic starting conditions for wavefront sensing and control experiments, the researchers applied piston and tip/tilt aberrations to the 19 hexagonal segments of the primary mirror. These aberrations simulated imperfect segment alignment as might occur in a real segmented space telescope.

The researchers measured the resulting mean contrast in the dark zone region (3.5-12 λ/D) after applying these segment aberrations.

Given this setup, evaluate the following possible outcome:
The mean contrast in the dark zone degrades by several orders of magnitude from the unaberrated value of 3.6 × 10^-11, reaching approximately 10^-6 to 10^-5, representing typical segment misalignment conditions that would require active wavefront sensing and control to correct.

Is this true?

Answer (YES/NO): YES